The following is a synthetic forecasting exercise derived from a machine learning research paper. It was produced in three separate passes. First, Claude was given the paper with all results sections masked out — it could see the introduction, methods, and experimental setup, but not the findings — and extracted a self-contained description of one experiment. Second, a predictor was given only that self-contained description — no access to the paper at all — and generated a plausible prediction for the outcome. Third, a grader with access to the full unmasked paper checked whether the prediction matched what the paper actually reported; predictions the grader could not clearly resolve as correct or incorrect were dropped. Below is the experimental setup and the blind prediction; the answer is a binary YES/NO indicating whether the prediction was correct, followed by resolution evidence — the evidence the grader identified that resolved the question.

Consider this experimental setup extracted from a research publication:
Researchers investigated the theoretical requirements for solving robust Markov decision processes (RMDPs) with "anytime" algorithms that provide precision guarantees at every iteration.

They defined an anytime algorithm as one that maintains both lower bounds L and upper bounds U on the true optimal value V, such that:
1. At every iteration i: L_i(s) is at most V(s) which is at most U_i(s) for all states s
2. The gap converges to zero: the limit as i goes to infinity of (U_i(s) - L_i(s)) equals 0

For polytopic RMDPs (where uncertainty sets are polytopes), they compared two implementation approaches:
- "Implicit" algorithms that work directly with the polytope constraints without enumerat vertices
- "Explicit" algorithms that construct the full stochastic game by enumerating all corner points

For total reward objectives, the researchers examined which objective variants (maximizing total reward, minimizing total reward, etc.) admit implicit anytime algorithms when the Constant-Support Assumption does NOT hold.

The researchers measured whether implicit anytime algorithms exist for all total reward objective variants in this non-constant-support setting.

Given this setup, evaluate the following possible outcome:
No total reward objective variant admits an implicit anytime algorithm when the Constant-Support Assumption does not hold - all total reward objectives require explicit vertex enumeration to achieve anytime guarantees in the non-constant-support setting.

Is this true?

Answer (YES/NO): NO